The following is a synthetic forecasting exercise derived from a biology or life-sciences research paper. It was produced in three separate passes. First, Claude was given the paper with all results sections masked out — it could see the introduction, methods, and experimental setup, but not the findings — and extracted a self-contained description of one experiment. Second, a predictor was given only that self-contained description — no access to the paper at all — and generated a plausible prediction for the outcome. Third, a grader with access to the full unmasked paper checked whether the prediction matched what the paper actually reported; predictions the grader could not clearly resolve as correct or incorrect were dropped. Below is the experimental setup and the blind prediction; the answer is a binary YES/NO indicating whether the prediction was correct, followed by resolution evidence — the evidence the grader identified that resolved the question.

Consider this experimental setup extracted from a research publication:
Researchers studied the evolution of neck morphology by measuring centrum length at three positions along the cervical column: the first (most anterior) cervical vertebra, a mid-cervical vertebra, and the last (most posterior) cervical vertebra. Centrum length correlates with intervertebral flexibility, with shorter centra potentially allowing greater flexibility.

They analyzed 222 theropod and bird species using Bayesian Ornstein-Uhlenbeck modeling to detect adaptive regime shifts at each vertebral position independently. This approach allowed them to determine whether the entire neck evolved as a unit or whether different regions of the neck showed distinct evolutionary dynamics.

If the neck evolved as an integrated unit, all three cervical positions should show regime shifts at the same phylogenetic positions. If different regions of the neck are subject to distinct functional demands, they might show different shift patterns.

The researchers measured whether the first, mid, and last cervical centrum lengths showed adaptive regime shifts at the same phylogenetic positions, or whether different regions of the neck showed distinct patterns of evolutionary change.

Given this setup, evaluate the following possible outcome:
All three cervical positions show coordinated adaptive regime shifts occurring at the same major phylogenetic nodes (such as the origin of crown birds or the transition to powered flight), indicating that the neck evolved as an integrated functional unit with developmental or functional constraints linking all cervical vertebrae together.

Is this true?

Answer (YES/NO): YES